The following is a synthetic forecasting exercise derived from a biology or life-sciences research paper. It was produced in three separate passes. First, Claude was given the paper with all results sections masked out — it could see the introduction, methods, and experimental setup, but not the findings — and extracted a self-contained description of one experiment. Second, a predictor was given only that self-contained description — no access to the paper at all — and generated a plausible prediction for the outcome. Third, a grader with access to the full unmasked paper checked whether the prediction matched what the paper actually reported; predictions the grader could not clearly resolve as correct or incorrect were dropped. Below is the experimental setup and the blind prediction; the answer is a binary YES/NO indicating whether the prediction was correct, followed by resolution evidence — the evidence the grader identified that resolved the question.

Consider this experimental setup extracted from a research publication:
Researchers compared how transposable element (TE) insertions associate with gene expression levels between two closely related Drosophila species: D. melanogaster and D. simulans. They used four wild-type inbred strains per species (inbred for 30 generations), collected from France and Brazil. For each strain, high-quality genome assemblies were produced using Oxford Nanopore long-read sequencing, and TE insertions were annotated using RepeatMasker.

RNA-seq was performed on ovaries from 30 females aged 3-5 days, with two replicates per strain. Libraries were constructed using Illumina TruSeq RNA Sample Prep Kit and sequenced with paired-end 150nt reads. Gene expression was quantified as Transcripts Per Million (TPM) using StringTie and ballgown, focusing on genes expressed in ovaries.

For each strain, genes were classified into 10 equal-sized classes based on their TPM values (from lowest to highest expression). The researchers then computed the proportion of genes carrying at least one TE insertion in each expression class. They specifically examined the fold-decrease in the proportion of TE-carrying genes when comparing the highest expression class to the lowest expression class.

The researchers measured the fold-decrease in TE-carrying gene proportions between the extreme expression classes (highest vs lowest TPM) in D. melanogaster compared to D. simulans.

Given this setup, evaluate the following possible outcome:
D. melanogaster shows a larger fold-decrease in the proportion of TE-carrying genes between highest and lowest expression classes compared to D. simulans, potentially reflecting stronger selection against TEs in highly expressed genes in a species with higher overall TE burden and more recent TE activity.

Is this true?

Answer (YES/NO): YES